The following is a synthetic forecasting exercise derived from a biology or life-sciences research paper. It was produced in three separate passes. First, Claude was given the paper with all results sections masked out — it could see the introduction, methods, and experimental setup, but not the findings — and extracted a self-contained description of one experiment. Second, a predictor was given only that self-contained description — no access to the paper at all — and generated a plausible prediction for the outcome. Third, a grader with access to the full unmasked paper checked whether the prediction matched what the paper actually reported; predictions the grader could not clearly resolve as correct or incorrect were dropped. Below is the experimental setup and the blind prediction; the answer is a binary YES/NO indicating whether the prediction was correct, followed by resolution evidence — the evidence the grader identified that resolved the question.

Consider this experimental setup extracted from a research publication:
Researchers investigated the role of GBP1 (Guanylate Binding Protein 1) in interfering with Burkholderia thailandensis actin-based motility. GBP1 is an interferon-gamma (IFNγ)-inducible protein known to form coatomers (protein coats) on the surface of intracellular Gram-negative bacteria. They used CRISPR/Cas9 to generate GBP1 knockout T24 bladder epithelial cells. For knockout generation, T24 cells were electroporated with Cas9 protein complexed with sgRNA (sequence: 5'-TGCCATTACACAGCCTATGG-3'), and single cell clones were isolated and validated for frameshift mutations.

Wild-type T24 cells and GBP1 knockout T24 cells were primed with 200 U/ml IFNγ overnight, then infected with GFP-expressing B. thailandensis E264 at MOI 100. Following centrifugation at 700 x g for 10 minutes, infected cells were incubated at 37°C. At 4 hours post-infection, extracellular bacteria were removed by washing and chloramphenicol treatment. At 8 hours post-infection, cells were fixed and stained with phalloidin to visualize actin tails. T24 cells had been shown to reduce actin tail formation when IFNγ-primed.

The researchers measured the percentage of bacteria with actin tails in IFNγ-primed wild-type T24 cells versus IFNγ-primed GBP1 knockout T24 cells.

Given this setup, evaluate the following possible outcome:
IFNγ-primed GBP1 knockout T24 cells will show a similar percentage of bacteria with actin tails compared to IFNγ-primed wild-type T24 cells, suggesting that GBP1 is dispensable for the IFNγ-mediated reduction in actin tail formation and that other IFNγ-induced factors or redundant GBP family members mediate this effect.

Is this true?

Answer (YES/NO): NO